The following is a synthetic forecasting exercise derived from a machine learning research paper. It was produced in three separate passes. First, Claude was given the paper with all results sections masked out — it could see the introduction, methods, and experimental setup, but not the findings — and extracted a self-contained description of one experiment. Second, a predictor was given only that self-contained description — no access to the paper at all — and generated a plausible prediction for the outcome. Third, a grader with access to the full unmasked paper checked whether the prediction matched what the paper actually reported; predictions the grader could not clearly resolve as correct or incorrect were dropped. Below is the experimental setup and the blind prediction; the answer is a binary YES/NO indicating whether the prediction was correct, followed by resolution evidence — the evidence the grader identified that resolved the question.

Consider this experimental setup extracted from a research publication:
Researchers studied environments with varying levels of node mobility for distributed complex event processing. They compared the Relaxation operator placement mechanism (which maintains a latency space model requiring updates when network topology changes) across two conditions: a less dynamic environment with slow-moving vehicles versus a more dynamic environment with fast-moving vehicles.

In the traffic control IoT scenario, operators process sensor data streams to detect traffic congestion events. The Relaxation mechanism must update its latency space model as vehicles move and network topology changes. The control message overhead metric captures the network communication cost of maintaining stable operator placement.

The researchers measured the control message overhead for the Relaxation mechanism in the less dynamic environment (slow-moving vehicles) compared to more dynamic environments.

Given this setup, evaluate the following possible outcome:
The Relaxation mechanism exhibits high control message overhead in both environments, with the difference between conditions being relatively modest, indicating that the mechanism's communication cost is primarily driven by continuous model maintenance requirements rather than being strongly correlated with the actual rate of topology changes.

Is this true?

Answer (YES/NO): NO